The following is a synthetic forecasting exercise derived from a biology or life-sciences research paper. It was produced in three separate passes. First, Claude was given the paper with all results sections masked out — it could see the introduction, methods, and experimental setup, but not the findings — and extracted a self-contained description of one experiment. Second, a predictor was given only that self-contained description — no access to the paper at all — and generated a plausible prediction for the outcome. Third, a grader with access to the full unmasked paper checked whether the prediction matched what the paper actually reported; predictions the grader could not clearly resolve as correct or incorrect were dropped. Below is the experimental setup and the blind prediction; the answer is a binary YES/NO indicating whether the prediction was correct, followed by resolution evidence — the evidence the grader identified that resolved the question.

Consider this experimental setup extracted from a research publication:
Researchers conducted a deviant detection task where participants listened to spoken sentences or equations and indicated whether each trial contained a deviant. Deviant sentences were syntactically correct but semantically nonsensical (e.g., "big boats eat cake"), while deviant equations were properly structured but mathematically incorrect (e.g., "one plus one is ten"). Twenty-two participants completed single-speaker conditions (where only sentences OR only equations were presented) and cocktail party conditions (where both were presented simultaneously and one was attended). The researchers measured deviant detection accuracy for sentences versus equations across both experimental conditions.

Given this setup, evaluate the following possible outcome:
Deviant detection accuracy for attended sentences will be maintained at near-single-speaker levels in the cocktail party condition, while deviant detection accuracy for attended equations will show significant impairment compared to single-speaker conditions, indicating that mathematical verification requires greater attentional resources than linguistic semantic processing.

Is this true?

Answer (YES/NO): NO